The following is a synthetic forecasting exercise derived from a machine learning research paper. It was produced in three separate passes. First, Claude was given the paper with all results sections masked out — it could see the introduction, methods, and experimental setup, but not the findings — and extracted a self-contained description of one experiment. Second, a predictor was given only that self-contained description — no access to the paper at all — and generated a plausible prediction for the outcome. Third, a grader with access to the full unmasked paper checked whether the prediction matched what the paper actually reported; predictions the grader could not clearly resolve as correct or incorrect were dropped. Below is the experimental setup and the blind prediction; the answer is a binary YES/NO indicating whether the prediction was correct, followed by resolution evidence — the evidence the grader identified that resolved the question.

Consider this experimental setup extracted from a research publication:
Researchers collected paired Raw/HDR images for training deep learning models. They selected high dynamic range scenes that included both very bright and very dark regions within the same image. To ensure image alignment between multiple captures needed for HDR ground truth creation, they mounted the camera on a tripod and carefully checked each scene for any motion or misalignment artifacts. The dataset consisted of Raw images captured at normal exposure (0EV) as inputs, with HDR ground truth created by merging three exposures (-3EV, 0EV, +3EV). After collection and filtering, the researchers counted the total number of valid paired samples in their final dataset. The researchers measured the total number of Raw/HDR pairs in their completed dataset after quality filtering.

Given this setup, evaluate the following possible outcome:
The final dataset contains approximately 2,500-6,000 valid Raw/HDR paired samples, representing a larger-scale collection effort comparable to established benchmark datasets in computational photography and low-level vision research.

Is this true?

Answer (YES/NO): NO